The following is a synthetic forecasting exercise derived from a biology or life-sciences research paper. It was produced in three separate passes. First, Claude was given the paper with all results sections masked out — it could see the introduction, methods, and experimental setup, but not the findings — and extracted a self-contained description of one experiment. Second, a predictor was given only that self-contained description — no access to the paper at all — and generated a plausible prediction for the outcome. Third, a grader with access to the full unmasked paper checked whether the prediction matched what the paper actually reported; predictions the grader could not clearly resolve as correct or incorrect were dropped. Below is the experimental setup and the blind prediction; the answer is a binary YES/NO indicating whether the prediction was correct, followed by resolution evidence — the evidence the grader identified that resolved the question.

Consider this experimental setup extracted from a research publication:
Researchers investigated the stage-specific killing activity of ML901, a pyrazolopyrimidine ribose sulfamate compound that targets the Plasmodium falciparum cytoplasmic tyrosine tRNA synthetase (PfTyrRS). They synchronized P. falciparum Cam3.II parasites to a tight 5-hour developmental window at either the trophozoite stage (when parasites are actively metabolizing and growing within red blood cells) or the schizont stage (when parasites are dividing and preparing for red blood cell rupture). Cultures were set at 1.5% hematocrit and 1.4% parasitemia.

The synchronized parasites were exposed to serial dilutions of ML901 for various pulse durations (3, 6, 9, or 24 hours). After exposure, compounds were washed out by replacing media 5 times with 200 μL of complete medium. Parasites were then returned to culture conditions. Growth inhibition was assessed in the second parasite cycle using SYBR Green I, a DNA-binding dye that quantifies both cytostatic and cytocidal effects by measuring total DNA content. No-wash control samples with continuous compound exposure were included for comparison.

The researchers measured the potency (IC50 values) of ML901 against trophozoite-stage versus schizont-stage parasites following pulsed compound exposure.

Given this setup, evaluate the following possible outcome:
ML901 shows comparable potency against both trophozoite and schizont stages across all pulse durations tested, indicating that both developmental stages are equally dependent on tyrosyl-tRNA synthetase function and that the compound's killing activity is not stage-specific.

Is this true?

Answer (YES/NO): NO